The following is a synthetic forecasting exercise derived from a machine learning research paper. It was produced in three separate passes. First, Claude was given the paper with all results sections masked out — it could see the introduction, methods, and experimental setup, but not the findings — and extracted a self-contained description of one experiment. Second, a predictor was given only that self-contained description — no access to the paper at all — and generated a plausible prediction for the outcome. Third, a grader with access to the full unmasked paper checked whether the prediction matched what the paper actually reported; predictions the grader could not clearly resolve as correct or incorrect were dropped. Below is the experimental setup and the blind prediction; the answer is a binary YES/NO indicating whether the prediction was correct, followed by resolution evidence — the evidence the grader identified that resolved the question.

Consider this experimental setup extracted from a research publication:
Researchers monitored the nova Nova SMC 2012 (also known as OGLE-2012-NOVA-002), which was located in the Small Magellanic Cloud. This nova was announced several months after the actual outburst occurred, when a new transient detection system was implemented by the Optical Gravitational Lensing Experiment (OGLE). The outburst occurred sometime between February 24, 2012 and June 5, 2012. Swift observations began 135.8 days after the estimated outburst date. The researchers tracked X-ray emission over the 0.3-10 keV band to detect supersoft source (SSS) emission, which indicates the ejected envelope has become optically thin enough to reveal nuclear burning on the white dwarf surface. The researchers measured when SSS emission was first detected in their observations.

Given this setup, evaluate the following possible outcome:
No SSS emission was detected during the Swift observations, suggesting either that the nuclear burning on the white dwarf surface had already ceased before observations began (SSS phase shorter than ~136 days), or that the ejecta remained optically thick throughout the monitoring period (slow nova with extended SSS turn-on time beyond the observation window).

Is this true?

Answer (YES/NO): NO